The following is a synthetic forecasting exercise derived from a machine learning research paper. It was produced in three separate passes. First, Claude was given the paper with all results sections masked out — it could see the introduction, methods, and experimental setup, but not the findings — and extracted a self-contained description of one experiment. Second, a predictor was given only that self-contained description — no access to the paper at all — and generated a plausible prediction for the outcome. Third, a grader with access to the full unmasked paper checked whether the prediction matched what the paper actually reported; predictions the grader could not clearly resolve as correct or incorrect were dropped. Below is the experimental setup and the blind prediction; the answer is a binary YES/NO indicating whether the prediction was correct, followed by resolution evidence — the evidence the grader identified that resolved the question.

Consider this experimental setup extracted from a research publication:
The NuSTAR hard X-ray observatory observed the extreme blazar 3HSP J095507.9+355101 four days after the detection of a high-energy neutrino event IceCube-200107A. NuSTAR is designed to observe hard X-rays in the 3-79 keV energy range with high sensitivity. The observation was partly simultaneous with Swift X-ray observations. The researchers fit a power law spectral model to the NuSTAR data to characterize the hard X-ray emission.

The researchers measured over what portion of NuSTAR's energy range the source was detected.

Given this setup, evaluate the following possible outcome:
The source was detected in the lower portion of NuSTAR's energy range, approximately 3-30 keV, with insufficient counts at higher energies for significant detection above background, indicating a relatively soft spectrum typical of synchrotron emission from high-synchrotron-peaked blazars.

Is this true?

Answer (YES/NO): YES